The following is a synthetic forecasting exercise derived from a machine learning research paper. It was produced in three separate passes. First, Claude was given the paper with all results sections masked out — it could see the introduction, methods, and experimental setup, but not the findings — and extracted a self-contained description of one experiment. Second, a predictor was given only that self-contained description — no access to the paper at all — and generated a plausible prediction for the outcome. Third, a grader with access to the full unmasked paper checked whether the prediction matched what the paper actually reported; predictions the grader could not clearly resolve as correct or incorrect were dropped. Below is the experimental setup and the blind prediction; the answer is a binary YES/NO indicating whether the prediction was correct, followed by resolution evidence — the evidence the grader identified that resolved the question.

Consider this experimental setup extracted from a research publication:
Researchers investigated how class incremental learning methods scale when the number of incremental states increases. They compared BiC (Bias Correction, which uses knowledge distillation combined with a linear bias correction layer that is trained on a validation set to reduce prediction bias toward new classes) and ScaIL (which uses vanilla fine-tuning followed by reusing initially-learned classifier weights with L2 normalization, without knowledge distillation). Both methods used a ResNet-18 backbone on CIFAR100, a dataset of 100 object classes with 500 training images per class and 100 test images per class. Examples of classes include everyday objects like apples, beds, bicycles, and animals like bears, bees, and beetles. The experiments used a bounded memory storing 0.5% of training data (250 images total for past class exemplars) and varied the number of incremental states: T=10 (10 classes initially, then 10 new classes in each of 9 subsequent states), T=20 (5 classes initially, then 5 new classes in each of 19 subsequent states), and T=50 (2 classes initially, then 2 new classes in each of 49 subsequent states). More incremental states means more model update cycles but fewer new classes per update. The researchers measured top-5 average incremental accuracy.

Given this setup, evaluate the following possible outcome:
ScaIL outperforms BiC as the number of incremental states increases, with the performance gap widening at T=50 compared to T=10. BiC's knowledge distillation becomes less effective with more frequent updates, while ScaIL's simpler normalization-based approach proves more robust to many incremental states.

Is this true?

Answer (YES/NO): YES